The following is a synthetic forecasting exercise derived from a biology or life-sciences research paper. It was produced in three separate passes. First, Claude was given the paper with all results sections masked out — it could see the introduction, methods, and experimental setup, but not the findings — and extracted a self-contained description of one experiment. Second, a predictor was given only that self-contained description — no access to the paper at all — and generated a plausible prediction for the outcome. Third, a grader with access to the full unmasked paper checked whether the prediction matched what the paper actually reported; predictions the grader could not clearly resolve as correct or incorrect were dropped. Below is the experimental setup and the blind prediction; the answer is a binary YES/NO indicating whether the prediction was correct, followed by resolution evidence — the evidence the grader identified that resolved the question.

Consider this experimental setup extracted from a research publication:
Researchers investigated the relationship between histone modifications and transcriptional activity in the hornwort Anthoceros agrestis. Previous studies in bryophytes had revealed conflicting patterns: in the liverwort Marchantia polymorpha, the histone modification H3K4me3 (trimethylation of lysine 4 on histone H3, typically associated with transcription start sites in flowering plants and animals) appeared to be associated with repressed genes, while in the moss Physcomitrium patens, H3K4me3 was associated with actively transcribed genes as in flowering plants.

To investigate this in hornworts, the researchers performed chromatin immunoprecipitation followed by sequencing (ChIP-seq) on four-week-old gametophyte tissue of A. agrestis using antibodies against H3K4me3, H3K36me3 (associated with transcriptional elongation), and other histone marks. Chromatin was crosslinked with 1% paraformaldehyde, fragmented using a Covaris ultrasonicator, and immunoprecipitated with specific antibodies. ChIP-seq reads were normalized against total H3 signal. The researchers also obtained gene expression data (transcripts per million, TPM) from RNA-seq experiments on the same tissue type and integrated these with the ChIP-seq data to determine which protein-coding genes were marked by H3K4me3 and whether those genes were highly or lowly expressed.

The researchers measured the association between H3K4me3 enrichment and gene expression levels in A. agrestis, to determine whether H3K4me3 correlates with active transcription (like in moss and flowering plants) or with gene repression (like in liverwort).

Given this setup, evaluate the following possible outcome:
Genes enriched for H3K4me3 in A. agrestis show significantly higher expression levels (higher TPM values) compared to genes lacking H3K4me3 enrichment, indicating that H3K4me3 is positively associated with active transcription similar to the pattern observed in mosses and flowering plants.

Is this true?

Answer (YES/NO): YES